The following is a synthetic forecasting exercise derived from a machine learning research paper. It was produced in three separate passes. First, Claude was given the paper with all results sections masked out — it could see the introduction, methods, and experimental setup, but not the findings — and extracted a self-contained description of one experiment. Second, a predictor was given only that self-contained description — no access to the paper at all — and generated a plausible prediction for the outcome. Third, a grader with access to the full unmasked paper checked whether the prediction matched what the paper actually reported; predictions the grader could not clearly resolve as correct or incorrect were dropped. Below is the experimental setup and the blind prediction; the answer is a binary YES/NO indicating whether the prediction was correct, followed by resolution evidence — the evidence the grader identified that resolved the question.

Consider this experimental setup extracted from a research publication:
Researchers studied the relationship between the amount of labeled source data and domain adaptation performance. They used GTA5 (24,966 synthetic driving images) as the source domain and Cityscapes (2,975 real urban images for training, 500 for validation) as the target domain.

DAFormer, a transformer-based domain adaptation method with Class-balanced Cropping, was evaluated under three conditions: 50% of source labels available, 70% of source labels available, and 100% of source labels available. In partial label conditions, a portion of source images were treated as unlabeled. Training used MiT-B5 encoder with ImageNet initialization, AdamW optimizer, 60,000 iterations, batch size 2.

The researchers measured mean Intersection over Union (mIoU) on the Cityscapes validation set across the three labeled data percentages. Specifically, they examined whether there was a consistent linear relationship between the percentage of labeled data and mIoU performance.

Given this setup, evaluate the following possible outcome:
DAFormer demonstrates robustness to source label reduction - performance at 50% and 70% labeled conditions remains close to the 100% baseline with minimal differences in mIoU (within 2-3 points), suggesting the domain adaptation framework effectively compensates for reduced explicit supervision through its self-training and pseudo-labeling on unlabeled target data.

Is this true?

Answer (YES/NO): YES